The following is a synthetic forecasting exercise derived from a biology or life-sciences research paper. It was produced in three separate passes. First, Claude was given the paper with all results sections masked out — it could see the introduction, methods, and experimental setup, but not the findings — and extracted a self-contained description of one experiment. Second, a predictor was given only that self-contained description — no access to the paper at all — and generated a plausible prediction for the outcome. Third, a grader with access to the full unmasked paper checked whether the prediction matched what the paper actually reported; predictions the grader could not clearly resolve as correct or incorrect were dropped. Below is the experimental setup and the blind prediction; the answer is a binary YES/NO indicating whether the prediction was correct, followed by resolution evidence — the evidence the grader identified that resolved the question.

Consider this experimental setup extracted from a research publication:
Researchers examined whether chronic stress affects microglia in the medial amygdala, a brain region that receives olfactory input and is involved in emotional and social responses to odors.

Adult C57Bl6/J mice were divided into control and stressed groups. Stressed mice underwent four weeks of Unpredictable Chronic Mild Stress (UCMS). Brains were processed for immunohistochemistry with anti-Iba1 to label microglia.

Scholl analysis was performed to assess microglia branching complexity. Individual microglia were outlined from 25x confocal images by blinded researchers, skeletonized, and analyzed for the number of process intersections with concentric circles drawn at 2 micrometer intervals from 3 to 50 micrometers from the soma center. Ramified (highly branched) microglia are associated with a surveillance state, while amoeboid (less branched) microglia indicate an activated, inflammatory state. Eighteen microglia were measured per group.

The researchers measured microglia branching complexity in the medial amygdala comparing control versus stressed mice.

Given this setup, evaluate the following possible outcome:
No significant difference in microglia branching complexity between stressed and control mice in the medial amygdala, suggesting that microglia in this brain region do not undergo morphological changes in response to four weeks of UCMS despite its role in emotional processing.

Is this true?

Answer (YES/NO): YES